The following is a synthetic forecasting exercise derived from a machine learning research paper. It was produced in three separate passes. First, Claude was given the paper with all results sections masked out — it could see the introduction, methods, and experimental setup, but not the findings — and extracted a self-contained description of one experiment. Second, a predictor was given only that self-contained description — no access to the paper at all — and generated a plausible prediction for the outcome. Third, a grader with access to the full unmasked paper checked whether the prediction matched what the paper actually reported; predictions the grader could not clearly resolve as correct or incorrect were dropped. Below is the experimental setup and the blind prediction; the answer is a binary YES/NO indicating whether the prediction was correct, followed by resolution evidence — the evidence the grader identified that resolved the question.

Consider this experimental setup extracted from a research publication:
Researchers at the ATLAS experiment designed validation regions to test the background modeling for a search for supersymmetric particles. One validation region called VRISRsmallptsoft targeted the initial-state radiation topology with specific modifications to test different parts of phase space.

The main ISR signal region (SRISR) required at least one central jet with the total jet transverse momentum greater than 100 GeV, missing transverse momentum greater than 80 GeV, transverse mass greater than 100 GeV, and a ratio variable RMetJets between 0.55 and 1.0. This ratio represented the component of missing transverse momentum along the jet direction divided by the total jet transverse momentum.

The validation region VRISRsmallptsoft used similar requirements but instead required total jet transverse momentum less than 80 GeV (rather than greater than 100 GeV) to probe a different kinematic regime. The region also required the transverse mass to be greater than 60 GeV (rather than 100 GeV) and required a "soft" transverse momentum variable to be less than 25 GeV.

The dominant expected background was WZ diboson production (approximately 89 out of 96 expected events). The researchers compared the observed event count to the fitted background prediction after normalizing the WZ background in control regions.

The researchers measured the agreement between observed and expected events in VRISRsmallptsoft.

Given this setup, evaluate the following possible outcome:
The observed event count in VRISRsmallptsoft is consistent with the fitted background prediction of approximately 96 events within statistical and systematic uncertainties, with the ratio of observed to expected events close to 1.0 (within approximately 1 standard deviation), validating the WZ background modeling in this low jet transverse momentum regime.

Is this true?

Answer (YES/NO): NO